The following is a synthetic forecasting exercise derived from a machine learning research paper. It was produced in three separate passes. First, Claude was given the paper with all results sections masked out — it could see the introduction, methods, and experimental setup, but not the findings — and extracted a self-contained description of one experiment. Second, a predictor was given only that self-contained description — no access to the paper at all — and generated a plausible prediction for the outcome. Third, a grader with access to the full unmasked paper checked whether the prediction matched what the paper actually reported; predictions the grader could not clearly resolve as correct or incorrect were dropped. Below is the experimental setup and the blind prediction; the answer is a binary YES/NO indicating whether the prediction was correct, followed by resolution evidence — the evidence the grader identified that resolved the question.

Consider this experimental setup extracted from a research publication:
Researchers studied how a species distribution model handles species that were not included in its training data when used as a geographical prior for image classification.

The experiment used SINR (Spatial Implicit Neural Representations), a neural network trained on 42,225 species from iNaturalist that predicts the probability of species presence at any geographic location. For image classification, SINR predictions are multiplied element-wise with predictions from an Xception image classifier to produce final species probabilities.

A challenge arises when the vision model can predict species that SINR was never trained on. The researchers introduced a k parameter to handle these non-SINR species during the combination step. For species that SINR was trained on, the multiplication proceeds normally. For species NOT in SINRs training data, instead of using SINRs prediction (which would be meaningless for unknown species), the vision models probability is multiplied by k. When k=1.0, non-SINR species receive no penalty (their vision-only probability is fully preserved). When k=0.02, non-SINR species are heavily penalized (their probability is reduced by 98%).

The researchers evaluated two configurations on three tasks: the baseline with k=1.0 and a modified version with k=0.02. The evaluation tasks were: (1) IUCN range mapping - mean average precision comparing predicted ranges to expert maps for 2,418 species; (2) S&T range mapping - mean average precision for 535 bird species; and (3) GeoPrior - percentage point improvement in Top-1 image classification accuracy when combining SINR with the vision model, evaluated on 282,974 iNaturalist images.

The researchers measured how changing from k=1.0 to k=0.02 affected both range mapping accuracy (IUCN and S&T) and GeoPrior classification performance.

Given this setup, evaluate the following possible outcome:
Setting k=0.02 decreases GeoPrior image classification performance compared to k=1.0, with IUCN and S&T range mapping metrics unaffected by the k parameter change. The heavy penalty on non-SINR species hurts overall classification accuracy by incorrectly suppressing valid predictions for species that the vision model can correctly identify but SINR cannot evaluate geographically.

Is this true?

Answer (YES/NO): NO